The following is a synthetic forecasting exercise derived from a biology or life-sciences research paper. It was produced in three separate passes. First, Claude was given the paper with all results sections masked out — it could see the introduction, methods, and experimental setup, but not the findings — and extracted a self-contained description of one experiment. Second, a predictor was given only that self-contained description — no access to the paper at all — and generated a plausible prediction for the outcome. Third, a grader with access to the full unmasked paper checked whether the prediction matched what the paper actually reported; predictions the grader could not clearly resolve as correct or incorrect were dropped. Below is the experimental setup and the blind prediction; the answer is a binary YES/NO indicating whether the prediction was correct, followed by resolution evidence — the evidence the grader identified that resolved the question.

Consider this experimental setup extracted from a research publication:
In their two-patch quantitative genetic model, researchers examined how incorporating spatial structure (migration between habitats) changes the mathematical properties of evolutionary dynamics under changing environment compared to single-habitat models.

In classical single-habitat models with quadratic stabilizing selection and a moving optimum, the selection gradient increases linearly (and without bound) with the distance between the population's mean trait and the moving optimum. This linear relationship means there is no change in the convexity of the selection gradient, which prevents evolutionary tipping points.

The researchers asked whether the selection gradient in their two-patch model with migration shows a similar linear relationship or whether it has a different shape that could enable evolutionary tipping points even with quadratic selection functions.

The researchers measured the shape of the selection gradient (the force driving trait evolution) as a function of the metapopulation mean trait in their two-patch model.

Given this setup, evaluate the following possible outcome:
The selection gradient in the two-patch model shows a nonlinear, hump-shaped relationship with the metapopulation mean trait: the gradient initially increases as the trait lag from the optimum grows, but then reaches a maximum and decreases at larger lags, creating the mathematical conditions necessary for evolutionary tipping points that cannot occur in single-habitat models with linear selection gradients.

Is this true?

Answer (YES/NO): YES